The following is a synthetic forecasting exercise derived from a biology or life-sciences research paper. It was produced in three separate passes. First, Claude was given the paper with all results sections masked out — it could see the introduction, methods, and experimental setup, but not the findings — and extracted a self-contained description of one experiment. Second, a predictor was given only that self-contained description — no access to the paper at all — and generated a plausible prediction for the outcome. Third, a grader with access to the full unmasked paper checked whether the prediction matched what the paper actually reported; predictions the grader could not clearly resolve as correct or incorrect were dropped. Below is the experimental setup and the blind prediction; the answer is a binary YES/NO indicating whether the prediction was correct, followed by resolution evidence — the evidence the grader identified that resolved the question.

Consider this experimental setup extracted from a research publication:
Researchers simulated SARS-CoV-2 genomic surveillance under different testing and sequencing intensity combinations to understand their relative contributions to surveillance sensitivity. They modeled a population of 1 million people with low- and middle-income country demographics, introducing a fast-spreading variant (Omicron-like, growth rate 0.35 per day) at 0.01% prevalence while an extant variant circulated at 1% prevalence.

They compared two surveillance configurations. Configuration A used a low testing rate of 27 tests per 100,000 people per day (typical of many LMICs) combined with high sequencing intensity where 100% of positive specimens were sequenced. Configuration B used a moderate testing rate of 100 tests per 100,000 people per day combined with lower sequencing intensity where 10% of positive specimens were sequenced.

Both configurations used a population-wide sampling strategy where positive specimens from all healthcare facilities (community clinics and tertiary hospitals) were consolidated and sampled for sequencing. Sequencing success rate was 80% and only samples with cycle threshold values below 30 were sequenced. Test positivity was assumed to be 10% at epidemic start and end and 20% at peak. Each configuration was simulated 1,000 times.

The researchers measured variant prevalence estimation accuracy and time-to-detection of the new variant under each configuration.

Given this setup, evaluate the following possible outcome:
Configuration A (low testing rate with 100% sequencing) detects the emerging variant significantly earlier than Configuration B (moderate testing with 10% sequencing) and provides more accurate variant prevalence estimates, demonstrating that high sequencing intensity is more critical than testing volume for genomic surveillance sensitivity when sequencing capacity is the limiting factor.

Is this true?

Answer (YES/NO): NO